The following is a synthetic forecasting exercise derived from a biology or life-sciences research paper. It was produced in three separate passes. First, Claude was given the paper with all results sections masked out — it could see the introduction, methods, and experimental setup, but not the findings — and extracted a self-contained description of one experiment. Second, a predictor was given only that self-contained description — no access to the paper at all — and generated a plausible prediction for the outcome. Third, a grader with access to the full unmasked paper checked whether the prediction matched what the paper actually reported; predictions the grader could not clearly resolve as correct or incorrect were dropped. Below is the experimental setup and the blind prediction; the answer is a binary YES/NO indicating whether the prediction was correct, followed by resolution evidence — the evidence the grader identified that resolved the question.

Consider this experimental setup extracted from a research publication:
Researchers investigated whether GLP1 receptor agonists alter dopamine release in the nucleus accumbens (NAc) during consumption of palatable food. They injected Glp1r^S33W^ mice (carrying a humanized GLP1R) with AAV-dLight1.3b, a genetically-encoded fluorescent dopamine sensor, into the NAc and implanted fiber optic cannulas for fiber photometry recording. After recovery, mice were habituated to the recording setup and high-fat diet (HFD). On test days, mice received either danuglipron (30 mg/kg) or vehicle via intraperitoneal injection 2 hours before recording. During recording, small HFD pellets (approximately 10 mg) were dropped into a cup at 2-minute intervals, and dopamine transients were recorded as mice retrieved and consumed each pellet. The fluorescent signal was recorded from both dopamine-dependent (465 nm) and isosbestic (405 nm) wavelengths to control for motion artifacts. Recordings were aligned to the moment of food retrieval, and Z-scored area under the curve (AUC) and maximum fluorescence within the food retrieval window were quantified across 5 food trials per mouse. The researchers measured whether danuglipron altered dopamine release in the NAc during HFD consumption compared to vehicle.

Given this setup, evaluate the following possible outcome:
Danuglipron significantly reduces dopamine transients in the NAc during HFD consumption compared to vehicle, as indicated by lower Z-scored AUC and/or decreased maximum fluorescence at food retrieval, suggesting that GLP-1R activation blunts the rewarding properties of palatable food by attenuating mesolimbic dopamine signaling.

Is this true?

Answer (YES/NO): YES